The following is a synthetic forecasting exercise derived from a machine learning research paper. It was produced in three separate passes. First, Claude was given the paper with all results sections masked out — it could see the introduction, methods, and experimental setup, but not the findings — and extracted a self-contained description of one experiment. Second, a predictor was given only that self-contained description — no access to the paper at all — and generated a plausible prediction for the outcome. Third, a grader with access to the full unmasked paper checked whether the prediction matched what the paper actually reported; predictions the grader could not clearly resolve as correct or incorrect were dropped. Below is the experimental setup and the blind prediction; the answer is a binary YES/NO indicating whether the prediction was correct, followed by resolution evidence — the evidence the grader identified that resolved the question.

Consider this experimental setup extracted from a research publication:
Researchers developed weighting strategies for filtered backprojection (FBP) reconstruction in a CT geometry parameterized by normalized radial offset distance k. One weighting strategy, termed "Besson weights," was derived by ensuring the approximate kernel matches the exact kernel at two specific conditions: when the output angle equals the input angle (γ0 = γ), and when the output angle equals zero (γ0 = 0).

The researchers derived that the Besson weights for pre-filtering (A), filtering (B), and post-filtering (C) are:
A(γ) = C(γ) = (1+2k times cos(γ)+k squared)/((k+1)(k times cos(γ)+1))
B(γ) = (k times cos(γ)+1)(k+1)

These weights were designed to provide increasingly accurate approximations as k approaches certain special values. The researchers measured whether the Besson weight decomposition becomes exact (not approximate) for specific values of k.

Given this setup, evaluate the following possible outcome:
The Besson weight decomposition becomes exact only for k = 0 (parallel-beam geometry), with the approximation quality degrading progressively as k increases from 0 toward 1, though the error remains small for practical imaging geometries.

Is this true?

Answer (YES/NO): NO